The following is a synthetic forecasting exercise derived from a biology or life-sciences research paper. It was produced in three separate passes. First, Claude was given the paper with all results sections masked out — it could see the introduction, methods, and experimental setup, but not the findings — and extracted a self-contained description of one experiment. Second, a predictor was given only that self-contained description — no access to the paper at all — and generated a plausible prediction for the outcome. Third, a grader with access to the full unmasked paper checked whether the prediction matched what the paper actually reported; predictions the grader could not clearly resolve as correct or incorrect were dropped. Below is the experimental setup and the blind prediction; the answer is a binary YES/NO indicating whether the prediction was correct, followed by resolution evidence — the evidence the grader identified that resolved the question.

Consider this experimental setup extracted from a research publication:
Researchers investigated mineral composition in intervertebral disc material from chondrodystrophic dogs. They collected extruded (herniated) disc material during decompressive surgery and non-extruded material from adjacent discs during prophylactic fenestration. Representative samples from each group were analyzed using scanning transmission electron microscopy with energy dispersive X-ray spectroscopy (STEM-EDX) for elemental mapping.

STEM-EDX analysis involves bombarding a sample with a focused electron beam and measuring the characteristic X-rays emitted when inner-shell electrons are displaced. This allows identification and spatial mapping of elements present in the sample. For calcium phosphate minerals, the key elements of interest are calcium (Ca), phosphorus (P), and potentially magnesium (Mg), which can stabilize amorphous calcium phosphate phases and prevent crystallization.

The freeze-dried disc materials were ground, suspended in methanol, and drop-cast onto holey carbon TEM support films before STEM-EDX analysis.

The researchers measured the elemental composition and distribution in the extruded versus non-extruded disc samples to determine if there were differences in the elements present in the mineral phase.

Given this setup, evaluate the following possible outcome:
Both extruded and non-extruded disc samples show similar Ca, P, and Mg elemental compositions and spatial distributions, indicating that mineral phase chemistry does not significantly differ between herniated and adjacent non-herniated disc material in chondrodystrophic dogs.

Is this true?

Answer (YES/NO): NO